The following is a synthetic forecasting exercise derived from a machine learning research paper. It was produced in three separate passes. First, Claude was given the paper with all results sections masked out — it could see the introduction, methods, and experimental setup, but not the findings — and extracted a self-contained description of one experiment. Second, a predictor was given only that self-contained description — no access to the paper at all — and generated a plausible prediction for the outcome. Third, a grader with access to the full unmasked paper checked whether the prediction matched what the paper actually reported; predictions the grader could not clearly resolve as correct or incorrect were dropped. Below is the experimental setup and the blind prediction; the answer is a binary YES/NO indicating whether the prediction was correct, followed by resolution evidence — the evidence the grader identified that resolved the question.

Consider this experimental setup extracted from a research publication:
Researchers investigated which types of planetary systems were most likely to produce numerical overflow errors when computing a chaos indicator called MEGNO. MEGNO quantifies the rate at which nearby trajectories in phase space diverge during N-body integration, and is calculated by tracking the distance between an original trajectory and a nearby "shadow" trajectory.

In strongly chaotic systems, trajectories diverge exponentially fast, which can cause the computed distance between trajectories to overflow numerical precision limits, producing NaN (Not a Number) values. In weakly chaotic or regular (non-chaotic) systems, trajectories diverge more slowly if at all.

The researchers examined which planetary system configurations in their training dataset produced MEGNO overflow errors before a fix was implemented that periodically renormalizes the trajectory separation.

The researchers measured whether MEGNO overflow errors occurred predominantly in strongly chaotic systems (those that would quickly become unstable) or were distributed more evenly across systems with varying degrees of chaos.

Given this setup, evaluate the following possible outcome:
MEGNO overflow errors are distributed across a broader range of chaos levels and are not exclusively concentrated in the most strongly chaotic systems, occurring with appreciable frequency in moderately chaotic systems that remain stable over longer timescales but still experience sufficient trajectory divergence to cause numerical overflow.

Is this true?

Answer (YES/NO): NO